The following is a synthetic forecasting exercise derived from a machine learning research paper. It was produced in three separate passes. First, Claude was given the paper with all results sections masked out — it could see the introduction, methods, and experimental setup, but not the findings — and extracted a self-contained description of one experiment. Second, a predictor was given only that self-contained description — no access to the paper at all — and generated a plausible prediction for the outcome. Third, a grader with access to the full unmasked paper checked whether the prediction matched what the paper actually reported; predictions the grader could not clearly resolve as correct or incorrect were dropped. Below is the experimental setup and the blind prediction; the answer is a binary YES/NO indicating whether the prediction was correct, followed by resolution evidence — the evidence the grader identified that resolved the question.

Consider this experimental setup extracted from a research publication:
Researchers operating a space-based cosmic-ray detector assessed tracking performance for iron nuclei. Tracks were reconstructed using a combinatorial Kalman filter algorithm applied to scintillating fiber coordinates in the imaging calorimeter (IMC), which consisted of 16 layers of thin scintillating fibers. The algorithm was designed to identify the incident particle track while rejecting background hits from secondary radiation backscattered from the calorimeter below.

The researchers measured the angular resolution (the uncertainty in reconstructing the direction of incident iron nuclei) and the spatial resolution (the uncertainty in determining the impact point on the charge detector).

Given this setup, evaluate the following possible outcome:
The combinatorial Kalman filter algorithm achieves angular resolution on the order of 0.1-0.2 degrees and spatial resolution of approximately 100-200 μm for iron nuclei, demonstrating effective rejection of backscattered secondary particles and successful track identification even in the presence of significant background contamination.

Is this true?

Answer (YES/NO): NO